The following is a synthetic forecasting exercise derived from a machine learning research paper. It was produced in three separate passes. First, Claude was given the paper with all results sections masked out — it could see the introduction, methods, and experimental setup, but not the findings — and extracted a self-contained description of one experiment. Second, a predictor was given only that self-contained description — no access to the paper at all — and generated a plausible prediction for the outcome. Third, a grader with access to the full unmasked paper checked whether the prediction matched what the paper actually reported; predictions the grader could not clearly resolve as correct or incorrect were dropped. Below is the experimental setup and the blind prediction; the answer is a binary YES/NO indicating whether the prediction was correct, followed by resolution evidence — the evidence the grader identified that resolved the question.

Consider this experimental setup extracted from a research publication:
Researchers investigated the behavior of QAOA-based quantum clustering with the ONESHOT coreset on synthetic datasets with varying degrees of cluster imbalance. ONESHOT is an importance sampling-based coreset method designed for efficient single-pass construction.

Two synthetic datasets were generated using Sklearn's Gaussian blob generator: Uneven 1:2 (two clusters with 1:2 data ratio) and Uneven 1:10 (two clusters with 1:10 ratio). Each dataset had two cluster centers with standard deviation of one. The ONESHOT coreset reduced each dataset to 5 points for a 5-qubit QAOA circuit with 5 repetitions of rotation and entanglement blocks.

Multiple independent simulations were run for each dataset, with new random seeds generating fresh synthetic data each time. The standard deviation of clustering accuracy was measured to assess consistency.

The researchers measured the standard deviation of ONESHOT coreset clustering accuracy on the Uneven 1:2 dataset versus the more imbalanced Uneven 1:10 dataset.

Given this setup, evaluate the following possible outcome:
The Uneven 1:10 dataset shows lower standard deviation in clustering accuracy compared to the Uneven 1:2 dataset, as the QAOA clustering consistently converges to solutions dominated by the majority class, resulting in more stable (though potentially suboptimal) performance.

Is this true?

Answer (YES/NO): NO